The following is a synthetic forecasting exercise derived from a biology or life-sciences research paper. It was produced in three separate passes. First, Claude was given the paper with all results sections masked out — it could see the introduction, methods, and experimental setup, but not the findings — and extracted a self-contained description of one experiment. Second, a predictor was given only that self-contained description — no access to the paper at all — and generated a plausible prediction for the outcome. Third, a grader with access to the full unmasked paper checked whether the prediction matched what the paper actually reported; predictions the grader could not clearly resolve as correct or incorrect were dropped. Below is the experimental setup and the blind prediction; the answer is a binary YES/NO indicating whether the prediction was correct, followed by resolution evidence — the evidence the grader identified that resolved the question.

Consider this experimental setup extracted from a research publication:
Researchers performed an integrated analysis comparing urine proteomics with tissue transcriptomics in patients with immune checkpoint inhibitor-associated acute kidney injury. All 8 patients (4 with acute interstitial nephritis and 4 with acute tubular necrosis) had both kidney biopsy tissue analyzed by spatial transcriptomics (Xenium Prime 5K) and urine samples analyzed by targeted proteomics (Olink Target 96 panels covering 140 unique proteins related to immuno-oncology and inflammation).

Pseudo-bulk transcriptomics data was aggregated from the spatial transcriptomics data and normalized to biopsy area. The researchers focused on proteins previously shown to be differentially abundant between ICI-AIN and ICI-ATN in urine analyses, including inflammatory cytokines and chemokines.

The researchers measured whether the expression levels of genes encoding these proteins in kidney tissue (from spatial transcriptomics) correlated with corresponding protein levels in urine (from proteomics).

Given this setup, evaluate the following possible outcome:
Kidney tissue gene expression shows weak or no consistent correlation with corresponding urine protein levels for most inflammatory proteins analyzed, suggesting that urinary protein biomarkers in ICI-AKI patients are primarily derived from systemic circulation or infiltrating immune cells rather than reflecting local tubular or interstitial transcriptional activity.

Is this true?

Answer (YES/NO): NO